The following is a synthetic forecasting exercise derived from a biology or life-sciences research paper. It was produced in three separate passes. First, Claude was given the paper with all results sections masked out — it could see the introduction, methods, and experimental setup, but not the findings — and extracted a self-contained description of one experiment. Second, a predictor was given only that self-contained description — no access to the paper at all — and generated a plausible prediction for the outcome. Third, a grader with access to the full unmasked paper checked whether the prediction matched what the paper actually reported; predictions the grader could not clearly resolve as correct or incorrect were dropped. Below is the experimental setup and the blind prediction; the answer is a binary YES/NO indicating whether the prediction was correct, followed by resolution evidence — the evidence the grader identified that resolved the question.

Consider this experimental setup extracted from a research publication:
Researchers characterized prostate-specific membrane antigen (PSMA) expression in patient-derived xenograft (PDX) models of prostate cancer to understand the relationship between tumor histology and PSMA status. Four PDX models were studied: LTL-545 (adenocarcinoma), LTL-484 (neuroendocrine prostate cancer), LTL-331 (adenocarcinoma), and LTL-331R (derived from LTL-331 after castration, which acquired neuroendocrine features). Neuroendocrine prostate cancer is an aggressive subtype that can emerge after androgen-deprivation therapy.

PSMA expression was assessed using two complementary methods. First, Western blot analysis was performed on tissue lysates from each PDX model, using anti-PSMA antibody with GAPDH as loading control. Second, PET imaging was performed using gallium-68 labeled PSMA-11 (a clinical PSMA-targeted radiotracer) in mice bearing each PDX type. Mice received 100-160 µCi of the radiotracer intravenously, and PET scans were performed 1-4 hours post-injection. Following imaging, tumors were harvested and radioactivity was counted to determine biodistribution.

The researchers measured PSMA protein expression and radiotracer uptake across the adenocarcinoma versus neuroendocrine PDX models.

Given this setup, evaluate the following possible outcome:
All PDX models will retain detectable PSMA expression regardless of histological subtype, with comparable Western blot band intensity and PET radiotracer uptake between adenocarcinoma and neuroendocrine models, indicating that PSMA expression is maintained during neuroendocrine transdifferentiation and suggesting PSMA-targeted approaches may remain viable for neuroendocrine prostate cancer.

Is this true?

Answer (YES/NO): NO